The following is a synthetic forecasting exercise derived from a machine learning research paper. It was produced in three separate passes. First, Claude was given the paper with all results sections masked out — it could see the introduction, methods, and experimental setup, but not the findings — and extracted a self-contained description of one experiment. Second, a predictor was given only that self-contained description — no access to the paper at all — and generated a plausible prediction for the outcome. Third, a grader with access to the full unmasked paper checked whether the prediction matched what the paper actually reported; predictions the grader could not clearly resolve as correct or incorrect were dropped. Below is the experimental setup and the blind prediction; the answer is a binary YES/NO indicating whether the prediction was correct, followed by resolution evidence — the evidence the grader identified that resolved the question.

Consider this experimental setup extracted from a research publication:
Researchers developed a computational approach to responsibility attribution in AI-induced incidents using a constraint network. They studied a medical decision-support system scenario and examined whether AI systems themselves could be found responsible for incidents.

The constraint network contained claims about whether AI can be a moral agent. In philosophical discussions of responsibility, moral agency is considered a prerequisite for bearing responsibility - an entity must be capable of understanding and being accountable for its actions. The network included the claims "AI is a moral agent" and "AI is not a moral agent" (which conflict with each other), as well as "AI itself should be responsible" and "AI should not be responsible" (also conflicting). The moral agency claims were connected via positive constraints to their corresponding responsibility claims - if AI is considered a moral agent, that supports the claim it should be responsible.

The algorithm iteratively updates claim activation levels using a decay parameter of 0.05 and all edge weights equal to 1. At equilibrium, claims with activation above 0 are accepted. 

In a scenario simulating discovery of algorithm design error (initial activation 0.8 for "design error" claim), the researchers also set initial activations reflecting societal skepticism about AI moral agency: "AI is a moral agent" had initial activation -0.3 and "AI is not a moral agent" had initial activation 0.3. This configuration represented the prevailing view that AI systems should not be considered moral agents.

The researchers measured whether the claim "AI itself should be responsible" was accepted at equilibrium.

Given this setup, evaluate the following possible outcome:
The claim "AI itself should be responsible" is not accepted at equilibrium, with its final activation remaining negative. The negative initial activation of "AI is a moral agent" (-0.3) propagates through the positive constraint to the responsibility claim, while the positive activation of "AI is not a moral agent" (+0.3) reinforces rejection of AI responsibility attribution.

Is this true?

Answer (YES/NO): YES